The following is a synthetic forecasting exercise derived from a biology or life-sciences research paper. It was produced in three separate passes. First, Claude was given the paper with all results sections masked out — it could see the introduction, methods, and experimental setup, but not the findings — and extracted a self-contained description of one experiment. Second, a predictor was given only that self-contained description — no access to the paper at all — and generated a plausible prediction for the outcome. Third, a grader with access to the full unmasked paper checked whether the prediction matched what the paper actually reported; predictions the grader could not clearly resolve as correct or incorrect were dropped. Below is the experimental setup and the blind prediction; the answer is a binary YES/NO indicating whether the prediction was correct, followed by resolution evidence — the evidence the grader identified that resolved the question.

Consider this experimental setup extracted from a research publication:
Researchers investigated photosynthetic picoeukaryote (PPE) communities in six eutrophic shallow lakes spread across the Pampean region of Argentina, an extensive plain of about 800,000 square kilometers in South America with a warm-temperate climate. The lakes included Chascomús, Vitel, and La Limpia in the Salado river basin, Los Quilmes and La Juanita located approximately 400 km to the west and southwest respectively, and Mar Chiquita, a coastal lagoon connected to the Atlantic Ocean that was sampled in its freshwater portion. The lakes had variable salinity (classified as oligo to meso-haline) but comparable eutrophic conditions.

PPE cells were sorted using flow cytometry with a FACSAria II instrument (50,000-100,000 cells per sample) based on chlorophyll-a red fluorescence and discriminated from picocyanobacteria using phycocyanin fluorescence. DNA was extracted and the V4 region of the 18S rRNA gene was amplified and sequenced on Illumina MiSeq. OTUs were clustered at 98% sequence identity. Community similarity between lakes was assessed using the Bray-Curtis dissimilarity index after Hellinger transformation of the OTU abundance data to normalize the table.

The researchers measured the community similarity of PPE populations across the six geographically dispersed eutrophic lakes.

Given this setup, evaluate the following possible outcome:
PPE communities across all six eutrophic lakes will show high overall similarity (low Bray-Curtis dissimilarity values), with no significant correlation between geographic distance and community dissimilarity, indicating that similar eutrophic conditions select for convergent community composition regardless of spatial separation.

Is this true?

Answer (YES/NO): NO